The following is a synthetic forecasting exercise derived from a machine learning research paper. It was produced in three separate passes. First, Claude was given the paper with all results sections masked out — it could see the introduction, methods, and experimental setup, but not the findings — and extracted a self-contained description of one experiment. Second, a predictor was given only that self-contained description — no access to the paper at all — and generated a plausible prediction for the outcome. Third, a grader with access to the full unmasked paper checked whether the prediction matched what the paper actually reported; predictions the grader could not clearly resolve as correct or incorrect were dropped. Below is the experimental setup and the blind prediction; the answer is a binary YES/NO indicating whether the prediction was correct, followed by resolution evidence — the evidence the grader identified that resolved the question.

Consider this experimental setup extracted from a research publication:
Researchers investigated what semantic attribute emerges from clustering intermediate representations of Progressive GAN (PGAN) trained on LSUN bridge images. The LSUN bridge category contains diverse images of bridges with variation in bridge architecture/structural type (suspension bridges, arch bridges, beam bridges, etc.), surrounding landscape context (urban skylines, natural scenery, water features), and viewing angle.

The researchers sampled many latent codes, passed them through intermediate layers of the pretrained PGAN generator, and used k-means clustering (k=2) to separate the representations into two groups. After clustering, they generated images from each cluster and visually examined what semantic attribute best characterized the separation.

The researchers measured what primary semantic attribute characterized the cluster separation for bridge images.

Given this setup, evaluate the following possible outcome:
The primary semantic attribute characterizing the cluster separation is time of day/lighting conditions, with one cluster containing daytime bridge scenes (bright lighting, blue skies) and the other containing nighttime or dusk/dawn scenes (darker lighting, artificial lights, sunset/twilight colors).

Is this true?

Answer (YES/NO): NO